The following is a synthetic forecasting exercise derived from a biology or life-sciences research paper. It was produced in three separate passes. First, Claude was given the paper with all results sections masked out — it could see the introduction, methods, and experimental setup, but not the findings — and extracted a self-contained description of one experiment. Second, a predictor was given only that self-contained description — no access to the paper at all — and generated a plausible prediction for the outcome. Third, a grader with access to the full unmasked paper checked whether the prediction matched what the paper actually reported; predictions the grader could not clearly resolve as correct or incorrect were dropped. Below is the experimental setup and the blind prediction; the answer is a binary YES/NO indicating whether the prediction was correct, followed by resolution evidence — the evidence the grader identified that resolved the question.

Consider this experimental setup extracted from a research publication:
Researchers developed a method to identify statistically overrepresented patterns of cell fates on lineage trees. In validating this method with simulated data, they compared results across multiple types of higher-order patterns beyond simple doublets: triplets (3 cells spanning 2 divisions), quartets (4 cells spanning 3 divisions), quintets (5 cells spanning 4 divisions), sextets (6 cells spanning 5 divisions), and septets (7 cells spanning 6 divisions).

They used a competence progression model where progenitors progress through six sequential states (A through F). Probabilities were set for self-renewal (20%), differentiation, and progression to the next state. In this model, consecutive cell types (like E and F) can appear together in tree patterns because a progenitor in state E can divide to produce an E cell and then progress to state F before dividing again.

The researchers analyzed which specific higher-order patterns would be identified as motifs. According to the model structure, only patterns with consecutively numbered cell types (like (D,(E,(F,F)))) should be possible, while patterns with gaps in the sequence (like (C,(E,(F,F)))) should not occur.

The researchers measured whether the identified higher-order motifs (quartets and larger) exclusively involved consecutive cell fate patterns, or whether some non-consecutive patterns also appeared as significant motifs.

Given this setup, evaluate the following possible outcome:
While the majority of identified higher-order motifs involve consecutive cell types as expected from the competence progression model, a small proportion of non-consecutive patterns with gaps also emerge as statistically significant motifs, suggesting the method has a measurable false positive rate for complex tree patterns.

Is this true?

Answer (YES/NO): NO